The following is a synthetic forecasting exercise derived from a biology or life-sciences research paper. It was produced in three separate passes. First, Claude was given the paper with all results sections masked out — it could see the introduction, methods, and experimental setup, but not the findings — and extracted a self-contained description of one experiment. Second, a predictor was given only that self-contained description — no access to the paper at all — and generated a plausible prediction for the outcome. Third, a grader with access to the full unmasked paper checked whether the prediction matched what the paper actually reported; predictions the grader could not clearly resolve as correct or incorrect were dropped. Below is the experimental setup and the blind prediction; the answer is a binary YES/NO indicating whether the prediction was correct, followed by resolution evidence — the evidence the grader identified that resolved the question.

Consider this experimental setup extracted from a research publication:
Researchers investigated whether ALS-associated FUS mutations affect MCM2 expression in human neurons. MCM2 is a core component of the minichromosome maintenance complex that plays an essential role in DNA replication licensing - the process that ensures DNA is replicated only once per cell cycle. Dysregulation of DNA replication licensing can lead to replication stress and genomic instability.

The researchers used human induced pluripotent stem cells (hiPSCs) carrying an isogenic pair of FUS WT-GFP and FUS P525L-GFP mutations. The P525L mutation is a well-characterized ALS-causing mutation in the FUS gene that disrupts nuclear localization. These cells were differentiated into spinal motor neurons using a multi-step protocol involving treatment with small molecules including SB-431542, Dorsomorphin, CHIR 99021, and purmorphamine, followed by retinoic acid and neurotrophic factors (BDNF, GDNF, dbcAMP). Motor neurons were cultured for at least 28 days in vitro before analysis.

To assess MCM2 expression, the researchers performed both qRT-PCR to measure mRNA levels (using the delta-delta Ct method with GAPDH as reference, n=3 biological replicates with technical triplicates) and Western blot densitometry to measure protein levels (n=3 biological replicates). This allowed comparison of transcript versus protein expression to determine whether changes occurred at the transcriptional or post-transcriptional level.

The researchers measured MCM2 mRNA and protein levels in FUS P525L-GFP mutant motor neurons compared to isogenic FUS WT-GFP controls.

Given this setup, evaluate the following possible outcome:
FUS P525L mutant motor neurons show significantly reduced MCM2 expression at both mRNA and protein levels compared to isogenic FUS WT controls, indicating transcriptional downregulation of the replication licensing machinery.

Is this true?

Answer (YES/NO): NO